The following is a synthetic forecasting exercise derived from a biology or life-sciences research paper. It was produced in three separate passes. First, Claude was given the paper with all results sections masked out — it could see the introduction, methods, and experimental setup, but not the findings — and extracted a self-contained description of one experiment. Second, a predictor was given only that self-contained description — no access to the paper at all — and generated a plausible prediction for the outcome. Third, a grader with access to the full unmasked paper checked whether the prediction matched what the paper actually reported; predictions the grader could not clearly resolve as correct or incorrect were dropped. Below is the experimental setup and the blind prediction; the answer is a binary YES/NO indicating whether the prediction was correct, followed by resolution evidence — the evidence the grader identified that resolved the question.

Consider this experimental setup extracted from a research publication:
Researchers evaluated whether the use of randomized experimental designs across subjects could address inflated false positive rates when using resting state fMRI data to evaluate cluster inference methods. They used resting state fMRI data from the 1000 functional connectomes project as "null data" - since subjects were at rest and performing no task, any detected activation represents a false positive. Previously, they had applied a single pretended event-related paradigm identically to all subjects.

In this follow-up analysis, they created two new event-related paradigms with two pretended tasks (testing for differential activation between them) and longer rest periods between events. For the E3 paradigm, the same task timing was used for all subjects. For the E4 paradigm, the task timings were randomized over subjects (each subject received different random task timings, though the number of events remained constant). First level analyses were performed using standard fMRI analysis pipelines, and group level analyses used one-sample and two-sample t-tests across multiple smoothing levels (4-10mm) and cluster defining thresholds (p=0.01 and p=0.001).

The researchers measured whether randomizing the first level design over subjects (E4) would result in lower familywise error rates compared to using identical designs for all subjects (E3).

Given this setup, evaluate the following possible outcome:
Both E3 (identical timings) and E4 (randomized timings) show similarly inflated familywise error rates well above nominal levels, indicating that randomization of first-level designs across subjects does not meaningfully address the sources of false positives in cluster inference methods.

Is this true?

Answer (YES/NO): YES